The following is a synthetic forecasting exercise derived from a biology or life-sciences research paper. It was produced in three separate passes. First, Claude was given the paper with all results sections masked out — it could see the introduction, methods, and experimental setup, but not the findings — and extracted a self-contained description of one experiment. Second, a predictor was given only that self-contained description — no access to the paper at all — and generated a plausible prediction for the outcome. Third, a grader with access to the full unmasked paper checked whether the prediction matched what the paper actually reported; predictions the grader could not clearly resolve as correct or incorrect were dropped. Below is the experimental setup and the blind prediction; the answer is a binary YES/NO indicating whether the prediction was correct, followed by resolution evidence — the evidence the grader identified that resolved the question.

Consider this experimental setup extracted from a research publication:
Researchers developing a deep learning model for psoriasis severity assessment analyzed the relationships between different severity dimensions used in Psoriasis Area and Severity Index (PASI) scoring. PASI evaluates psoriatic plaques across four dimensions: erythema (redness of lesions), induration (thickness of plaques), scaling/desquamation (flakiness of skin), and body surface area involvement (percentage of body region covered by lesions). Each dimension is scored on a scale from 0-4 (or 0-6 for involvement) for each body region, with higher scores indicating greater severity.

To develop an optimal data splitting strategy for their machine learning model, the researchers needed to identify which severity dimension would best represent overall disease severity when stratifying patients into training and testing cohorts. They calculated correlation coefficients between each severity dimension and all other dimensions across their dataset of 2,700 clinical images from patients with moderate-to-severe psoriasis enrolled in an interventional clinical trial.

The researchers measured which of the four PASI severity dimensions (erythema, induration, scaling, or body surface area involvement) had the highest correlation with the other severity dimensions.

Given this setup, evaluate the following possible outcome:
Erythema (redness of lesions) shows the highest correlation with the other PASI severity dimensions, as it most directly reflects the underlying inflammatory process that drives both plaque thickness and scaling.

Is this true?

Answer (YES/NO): NO